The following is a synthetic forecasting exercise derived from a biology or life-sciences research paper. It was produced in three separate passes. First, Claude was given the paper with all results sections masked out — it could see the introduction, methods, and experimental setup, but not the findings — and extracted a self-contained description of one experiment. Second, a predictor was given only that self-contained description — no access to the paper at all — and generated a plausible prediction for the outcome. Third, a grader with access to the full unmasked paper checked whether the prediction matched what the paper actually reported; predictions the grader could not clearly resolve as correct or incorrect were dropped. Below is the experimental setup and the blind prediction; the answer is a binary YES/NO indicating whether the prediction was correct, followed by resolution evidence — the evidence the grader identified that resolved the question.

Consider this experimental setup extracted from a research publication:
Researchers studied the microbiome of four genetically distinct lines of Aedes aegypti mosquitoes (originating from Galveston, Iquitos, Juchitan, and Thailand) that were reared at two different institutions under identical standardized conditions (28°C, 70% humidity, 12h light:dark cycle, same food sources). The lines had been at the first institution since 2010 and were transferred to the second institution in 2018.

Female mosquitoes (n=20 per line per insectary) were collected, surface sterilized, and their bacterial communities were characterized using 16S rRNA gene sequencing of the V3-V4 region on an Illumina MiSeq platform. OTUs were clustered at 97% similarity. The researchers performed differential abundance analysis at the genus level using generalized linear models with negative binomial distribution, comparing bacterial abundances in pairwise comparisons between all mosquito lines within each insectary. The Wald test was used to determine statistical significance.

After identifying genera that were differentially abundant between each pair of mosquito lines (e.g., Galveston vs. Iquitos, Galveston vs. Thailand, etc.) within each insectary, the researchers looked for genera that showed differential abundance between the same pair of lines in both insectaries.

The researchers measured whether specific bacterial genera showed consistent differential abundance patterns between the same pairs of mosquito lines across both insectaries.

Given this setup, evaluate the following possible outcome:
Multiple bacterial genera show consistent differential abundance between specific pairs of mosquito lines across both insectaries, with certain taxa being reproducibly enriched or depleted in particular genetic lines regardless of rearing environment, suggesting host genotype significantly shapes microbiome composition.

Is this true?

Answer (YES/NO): YES